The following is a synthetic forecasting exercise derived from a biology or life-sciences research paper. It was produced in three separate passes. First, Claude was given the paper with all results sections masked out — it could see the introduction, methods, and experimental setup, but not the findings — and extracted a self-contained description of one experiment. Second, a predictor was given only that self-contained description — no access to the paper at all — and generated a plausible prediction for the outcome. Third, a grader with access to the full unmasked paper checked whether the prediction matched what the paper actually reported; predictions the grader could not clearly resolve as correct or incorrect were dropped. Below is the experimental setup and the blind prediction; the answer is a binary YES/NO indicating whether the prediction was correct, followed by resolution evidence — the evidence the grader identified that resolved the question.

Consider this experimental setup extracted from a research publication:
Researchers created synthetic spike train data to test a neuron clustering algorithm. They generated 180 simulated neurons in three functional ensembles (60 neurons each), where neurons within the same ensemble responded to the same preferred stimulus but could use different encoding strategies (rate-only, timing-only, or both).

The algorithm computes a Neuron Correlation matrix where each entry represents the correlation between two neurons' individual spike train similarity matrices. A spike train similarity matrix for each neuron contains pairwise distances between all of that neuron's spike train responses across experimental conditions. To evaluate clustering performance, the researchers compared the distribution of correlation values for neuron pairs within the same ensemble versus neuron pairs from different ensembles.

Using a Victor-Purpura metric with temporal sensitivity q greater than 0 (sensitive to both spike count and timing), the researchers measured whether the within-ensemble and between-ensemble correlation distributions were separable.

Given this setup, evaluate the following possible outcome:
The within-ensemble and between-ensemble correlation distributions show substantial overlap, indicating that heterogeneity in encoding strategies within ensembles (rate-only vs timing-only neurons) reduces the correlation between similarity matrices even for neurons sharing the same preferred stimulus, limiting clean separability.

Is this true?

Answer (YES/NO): NO